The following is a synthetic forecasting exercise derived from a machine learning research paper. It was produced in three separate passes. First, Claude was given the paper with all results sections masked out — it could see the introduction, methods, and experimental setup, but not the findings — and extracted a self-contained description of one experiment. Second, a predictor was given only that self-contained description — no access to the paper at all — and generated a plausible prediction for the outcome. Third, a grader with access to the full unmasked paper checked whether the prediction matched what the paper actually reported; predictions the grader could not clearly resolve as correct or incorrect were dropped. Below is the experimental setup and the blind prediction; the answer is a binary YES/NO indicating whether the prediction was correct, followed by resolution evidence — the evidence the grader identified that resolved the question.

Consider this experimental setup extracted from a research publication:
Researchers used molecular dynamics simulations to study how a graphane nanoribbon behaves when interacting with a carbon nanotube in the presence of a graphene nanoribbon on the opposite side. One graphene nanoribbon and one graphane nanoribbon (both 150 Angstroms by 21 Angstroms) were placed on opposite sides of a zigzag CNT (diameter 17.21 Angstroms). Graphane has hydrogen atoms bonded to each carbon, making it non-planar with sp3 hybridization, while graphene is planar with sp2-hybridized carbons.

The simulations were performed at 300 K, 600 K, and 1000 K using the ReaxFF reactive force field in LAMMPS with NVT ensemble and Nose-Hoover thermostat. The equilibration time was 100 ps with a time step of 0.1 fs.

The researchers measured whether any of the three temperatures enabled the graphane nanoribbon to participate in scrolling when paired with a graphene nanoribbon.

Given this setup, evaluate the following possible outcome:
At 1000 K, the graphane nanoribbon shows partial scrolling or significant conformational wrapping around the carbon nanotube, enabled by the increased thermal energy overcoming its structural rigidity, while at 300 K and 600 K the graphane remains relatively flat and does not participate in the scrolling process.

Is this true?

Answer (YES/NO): NO